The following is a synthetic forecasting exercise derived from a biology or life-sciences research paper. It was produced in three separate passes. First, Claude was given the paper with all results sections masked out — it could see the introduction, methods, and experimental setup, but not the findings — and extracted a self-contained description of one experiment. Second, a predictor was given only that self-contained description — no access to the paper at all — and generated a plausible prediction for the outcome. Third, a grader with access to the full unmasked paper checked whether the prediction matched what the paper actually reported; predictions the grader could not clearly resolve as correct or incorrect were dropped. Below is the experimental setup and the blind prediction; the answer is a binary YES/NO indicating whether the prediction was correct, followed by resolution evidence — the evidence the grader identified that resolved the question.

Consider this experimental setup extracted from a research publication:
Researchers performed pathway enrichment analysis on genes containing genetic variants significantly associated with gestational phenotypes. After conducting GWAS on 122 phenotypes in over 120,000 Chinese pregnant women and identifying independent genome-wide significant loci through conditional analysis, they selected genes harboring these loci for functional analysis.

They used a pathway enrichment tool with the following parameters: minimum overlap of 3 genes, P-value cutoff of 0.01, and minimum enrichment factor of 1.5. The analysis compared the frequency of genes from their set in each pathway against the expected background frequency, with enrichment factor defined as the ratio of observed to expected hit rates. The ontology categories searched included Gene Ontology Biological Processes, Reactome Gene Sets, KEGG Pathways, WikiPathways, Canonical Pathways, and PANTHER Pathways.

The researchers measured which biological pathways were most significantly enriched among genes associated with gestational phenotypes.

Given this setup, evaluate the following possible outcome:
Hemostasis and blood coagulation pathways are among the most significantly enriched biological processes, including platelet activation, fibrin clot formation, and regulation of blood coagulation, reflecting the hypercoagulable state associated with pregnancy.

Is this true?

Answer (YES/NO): NO